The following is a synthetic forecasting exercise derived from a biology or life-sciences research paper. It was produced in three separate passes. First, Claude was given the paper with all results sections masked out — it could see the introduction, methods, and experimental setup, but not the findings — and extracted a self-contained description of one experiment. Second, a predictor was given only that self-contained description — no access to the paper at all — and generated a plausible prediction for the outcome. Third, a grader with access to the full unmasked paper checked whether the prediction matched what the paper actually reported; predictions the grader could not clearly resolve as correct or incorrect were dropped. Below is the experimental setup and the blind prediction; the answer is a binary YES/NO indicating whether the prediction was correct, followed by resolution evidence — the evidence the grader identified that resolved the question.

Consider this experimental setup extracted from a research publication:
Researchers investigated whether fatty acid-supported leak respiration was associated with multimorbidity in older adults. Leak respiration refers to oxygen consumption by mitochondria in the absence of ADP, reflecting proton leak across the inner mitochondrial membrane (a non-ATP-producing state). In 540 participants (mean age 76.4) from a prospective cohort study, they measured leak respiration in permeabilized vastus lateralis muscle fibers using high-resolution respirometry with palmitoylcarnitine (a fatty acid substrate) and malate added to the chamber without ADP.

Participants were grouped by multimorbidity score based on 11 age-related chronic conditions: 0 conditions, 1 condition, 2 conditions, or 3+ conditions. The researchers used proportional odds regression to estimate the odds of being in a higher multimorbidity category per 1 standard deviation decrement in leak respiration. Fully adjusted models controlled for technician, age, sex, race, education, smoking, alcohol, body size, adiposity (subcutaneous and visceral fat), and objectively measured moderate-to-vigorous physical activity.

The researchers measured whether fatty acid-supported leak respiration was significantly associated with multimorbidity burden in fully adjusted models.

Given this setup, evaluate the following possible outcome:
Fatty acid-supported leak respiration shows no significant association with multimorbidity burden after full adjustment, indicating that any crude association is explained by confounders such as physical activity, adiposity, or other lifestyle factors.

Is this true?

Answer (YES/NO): NO